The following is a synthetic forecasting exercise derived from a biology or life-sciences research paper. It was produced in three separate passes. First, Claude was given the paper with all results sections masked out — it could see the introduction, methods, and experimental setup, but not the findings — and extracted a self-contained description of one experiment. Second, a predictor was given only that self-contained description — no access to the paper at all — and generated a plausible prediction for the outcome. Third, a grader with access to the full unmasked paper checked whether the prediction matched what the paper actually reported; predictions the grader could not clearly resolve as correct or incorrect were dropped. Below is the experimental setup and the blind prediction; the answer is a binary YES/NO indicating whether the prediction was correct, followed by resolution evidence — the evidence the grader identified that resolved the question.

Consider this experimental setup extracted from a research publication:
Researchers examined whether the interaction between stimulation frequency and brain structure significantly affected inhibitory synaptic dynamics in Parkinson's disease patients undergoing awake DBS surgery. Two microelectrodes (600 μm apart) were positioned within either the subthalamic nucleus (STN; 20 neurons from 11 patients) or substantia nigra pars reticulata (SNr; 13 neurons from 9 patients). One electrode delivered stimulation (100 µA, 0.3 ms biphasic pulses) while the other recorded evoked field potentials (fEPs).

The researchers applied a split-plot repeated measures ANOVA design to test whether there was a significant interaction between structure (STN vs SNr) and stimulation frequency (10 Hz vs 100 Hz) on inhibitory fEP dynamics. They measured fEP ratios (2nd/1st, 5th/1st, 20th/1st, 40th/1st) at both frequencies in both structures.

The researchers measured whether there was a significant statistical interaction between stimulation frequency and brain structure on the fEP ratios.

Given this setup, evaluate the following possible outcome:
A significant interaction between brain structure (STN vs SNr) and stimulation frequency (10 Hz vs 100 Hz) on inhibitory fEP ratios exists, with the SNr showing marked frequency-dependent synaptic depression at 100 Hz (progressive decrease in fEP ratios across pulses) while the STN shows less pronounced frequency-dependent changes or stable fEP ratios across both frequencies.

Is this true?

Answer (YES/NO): YES